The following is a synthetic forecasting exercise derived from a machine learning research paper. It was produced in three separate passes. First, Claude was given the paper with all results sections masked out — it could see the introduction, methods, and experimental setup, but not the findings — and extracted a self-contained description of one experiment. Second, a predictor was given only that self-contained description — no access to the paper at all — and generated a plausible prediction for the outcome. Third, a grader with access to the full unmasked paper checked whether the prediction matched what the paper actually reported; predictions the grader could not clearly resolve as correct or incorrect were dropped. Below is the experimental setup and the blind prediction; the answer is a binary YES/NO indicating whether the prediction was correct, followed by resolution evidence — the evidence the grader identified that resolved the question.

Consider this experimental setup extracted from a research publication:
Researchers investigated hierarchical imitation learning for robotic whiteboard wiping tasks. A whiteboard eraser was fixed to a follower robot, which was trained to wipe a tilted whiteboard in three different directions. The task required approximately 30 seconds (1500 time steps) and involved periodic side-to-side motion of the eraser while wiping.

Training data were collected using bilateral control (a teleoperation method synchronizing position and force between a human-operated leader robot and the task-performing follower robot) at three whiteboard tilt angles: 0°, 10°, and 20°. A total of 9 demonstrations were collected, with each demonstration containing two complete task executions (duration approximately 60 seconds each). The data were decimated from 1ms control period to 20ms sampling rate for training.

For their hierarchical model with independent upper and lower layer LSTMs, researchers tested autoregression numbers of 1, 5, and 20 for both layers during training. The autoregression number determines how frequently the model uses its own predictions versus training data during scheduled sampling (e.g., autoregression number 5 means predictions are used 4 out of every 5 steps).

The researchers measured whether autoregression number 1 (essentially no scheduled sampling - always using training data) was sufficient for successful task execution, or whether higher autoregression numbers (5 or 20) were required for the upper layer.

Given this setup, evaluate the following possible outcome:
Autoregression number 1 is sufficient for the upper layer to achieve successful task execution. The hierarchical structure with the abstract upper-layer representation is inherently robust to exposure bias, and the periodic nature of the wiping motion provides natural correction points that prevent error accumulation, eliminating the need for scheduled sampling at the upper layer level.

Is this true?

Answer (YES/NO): NO